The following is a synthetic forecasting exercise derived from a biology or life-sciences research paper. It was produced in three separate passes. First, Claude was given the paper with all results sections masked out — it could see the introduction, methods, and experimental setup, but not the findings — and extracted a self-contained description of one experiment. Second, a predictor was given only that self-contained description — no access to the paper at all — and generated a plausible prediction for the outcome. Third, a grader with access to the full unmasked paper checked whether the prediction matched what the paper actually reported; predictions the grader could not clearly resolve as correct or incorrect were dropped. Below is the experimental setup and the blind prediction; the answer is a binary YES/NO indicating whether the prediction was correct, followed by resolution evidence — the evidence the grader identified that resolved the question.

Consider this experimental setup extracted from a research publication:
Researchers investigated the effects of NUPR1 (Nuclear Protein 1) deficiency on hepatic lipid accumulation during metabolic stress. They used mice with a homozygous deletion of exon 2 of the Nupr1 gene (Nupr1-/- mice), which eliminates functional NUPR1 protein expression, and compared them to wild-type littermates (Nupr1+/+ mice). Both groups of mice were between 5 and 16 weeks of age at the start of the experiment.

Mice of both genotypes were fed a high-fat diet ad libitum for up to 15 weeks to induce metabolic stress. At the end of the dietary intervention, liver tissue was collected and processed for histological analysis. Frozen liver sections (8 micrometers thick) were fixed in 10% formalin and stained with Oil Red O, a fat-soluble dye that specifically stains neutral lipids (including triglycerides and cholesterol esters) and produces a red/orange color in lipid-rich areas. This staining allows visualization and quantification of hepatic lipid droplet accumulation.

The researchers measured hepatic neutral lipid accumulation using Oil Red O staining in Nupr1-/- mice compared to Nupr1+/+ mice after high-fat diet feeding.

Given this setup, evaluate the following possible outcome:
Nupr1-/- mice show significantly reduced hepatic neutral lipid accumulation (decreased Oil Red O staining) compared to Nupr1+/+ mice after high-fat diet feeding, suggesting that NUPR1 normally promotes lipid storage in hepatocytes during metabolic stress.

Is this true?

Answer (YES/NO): NO